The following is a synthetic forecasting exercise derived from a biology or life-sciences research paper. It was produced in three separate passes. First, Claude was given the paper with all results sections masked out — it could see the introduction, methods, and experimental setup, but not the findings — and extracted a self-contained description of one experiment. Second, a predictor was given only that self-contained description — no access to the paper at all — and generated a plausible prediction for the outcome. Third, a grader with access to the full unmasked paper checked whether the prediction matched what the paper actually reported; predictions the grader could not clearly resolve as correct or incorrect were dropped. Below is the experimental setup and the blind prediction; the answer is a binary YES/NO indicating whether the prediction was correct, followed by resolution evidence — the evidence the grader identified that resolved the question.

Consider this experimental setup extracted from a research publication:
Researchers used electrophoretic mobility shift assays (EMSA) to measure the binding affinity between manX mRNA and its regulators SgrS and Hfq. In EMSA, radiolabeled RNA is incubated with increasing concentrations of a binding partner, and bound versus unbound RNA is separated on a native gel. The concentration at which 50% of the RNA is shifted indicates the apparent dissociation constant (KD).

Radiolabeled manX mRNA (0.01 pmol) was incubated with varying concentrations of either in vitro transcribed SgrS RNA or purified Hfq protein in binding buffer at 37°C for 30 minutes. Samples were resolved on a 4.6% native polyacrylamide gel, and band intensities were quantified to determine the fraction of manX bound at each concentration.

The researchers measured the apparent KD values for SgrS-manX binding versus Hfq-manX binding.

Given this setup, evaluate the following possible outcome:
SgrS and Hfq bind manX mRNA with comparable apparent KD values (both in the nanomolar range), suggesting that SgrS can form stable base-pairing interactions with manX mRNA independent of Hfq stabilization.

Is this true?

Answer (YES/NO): NO